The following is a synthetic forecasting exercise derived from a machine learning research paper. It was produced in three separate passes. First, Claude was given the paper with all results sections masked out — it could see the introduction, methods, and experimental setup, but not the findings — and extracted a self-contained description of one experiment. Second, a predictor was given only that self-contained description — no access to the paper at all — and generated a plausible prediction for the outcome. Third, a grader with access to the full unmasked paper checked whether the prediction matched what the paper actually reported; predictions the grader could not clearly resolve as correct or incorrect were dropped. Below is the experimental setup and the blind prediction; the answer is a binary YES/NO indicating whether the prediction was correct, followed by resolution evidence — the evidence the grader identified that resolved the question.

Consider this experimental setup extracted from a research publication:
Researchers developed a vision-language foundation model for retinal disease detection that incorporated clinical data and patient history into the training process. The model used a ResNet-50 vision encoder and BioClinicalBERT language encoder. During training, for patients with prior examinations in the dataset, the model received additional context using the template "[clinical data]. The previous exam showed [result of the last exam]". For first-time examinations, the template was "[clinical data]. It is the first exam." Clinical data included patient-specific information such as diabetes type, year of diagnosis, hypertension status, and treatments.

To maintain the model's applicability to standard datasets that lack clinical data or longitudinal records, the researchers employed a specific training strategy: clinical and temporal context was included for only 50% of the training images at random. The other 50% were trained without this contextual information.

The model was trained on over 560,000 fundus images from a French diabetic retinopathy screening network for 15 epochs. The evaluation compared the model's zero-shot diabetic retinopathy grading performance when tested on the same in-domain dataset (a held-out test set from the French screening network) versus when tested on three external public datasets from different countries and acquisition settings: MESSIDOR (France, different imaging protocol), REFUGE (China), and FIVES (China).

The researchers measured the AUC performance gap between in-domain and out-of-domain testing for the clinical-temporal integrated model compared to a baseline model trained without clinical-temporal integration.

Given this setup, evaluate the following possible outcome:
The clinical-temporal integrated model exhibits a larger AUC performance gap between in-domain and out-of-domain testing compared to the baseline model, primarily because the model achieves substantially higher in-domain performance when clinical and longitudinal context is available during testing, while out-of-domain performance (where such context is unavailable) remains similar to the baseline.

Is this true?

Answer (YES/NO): NO